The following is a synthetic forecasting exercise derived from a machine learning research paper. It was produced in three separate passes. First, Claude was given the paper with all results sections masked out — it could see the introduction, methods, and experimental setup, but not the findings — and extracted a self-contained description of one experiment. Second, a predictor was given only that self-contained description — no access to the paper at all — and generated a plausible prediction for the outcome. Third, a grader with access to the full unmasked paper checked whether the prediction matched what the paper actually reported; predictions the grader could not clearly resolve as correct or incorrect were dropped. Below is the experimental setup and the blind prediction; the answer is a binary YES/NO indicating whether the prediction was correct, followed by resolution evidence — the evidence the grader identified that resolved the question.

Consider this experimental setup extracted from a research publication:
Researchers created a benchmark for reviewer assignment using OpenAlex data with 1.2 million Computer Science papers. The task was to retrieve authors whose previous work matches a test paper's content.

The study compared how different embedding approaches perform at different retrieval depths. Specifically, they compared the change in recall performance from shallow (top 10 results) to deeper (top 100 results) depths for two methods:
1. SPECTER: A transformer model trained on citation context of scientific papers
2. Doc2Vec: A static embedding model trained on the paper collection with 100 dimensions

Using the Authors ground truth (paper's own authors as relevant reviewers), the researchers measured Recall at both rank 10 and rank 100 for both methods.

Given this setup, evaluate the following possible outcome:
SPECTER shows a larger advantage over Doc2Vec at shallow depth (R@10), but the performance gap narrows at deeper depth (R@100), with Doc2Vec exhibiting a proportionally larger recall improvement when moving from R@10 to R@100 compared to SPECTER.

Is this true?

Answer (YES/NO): YES